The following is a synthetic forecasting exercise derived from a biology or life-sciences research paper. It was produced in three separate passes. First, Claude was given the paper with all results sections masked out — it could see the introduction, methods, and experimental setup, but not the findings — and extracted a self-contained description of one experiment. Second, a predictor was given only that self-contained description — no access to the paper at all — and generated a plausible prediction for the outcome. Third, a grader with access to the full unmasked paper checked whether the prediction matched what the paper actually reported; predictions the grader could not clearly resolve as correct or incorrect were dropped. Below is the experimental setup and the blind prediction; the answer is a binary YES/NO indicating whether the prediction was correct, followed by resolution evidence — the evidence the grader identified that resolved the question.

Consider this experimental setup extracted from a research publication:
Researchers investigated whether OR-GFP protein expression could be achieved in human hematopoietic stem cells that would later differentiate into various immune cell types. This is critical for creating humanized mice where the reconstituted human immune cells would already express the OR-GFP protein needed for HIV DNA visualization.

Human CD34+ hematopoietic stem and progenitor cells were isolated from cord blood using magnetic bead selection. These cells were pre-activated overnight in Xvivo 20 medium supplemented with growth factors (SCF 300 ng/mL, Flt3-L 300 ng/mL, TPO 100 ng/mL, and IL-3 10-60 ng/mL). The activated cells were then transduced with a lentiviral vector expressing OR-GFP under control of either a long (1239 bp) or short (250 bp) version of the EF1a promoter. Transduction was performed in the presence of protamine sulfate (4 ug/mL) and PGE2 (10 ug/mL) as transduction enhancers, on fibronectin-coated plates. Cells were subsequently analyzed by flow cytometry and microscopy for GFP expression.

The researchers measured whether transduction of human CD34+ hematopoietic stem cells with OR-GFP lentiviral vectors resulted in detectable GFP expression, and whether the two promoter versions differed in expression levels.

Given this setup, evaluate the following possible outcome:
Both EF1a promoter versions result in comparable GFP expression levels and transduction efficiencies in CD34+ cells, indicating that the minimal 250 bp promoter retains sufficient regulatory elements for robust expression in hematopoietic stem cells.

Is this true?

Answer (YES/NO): YES